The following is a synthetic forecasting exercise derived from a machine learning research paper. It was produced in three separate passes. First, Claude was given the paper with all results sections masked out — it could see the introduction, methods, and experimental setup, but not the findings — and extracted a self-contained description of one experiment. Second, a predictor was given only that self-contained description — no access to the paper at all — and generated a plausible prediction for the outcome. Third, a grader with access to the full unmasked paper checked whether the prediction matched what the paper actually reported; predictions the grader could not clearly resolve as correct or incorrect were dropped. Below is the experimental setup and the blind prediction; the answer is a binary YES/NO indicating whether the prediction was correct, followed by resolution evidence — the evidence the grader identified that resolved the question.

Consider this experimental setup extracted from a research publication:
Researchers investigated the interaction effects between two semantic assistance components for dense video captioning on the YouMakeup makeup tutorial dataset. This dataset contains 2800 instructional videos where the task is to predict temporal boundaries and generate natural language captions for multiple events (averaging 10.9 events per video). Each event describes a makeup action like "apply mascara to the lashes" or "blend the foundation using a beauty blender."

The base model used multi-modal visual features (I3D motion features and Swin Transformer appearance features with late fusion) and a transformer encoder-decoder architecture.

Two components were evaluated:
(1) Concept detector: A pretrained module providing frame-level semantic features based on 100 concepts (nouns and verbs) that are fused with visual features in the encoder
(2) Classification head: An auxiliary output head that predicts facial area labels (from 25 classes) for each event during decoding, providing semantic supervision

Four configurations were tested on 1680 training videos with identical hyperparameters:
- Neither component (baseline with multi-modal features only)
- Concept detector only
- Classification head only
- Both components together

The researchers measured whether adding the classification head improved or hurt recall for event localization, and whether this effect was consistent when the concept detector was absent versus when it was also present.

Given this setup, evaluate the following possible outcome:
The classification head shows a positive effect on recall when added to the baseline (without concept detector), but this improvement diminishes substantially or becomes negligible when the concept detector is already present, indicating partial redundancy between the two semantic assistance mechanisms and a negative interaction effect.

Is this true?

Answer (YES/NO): NO